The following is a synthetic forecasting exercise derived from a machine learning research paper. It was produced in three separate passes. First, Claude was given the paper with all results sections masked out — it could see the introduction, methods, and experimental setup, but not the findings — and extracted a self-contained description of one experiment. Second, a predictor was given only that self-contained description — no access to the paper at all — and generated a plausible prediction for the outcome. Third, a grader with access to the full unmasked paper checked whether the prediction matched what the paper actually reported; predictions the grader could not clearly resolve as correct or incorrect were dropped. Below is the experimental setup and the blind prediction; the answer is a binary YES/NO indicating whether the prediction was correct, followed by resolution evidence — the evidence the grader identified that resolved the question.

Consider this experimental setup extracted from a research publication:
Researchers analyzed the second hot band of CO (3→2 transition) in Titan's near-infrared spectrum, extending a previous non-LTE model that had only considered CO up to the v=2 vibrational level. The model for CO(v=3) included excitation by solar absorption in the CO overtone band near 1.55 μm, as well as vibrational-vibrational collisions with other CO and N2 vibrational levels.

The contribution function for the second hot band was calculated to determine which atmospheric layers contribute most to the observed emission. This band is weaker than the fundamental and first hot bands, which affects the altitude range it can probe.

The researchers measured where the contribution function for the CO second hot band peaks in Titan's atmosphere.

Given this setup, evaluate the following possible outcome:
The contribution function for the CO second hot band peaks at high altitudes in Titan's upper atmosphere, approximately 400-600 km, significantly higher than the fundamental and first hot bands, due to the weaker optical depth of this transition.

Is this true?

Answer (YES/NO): NO